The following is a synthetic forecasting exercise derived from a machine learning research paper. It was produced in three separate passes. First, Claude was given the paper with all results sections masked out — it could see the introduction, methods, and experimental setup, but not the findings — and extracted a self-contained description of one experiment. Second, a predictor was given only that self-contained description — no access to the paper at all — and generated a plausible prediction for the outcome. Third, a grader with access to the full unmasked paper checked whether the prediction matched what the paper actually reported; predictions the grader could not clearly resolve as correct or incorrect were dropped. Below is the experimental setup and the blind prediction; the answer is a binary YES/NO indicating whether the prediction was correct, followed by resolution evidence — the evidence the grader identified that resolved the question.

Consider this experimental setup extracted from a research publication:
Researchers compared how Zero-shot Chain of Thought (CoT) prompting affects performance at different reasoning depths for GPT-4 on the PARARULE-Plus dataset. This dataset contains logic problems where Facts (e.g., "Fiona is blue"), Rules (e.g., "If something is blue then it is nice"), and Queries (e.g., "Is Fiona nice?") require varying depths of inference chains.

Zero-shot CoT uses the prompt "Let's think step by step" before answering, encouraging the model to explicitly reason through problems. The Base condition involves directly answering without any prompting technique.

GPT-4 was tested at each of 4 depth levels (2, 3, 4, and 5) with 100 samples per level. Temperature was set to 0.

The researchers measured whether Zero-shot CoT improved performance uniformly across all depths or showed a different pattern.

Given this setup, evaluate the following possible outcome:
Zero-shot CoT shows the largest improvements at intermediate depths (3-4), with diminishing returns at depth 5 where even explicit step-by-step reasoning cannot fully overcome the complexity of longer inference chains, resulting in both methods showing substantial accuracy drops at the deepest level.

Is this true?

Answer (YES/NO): NO